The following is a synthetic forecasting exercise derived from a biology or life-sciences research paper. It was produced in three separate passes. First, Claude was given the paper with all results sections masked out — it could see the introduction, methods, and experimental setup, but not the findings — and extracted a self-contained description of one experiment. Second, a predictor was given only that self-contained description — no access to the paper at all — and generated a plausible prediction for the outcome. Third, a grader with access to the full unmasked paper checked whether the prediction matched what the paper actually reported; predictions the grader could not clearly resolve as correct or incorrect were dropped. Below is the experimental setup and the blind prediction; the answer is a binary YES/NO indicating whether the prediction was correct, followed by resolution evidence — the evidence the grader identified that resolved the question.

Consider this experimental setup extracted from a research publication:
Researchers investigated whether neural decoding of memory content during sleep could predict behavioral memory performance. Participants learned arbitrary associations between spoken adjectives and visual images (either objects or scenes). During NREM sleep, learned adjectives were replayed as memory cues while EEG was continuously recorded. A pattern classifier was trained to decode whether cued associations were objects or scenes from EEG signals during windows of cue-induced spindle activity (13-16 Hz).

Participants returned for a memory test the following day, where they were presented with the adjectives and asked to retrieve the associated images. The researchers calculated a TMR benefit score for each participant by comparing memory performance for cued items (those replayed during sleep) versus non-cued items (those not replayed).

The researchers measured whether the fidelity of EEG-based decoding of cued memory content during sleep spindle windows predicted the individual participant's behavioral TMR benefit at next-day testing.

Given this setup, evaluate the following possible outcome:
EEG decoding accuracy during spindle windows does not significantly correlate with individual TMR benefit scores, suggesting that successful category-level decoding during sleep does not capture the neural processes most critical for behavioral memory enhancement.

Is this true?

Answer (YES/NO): NO